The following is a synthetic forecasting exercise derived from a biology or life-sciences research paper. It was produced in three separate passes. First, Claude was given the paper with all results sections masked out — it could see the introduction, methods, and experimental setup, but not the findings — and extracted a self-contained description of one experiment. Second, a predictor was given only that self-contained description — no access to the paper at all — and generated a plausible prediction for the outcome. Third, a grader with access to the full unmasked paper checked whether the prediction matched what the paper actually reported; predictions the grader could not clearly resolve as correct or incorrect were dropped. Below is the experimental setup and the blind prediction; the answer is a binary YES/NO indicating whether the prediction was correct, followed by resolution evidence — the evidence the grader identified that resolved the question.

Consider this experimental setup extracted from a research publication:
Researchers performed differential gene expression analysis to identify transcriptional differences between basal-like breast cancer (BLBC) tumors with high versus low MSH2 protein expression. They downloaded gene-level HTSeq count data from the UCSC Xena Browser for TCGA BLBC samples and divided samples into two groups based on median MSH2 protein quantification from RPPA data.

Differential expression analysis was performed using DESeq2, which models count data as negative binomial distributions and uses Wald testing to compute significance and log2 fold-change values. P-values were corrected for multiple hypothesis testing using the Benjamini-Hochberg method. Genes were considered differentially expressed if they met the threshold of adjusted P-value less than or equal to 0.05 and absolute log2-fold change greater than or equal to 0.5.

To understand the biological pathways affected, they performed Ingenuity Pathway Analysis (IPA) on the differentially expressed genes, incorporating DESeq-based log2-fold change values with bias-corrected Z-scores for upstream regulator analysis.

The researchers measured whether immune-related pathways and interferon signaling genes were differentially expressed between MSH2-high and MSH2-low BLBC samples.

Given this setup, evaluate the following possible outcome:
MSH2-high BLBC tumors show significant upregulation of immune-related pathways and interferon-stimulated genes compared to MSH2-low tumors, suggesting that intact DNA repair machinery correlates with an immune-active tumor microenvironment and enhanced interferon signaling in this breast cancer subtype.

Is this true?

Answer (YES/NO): NO